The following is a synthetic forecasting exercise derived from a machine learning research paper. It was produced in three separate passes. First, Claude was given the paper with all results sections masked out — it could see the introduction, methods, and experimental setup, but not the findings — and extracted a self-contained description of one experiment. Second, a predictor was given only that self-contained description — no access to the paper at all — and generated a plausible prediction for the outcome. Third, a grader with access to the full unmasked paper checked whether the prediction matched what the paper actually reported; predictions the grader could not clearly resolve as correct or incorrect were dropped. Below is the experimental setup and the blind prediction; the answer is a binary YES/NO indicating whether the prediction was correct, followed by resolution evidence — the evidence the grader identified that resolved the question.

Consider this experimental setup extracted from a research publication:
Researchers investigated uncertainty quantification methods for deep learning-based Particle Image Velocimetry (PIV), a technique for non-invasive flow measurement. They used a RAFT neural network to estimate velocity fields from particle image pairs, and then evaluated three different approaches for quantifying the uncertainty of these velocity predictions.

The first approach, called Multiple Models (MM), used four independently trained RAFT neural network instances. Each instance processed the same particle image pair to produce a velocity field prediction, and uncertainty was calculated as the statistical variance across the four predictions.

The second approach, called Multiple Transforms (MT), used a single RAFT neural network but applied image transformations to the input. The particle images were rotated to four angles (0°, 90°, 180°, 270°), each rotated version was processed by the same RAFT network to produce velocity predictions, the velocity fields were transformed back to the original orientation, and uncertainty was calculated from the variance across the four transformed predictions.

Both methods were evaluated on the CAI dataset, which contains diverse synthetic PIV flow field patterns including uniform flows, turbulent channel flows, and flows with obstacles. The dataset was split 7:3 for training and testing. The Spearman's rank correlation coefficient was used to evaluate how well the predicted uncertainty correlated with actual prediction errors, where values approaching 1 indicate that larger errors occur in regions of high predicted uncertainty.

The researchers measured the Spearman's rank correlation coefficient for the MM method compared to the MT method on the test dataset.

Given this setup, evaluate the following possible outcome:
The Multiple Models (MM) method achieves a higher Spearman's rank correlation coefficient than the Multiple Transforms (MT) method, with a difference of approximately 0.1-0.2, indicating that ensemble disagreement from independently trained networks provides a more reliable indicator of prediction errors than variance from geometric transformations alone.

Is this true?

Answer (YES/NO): NO